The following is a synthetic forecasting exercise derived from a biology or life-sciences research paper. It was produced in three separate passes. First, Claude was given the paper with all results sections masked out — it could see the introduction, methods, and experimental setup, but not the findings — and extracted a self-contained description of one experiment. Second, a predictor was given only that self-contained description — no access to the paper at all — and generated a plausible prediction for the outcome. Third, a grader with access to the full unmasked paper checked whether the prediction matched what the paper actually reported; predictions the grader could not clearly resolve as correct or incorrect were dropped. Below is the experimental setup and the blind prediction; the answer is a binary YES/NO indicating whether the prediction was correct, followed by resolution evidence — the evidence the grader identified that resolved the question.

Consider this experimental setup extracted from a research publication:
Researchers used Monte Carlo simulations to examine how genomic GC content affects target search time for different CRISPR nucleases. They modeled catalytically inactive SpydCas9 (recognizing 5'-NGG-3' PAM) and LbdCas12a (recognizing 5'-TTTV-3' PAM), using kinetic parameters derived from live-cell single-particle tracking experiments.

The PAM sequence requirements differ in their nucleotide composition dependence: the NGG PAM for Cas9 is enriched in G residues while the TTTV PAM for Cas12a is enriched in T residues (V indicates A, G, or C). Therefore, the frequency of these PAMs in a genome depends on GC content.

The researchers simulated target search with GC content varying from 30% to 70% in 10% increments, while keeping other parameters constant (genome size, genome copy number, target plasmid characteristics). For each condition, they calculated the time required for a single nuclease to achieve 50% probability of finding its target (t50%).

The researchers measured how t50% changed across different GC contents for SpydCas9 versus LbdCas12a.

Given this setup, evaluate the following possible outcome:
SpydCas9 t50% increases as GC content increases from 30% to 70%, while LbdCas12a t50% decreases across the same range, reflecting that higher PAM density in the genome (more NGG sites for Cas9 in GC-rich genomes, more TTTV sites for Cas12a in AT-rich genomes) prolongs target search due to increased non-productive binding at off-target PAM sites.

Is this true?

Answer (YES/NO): YES